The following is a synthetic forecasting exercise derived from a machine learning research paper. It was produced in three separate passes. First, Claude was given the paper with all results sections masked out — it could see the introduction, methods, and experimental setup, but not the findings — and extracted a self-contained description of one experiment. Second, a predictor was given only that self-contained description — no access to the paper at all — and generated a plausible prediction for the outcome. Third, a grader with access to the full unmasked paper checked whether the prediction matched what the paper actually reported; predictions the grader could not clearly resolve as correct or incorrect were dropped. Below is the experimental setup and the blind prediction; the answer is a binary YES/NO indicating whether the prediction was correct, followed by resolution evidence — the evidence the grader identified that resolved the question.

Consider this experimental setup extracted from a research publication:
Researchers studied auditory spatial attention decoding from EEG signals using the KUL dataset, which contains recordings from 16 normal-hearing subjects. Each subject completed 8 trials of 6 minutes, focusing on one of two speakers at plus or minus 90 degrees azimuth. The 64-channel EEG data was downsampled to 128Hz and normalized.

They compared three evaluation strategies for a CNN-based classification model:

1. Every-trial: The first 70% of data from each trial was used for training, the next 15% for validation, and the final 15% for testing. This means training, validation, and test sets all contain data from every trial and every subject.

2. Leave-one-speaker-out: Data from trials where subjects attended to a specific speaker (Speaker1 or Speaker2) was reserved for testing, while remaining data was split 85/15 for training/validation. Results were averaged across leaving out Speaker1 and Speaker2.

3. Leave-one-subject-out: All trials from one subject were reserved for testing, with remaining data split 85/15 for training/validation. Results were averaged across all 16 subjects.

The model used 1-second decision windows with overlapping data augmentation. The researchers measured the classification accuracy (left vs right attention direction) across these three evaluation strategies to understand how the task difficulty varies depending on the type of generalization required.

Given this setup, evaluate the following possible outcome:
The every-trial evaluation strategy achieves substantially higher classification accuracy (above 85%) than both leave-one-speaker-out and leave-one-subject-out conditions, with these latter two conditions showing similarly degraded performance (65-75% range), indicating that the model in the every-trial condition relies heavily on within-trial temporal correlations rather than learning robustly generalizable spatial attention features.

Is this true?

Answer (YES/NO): NO